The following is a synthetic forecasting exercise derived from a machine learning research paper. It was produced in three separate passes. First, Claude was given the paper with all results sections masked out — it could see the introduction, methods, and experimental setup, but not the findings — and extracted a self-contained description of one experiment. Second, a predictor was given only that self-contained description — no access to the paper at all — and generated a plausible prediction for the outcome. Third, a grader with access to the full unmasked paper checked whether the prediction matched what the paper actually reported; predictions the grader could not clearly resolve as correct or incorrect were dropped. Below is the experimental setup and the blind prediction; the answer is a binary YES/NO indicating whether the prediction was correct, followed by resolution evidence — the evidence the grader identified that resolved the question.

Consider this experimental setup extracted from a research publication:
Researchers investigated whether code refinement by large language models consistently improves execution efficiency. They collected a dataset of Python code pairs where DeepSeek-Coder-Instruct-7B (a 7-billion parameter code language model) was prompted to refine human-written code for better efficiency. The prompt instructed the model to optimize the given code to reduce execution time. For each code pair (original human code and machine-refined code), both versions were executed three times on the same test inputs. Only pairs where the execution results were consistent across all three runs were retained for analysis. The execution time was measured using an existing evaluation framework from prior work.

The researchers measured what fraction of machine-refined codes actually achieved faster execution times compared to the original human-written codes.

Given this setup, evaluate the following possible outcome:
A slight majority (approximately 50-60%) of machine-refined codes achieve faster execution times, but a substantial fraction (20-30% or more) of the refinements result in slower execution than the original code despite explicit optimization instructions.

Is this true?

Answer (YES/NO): NO